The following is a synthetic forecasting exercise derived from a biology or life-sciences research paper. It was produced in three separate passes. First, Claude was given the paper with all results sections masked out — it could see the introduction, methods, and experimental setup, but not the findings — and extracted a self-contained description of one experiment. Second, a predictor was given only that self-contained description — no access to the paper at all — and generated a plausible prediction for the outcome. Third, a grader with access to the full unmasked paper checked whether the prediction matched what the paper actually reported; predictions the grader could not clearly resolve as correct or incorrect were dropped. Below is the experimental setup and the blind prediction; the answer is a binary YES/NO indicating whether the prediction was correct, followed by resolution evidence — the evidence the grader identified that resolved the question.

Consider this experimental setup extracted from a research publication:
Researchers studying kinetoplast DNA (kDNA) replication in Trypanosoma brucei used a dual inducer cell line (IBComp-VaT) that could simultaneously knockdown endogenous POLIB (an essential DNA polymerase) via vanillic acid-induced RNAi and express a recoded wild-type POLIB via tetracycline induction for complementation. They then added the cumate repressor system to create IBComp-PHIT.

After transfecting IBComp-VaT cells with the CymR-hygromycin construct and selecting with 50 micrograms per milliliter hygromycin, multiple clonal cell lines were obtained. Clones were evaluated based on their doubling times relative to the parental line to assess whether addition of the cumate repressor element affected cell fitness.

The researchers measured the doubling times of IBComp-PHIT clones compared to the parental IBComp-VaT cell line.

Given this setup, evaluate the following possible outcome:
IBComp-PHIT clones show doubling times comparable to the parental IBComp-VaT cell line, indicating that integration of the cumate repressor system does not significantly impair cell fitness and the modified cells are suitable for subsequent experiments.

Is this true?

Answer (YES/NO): YES